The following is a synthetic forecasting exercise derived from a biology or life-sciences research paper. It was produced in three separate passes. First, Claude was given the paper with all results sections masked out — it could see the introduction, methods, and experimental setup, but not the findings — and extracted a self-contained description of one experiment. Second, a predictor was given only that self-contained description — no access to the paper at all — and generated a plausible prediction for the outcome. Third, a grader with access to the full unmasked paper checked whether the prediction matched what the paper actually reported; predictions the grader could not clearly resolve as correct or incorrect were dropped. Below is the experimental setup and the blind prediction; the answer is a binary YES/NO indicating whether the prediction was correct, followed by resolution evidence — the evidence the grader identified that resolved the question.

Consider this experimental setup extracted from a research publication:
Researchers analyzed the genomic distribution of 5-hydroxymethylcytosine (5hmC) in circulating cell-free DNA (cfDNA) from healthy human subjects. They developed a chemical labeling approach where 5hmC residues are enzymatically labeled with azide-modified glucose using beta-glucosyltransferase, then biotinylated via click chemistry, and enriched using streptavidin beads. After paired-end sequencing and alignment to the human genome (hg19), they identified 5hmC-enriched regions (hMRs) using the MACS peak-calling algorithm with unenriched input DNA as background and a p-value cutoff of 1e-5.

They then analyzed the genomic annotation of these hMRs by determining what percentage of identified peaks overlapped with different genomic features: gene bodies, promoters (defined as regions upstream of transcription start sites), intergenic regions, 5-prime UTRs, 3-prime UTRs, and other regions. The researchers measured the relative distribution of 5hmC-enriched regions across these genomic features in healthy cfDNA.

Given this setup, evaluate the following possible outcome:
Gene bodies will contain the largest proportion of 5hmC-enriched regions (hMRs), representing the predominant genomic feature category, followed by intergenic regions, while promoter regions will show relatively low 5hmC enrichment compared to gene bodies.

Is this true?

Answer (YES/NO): NO